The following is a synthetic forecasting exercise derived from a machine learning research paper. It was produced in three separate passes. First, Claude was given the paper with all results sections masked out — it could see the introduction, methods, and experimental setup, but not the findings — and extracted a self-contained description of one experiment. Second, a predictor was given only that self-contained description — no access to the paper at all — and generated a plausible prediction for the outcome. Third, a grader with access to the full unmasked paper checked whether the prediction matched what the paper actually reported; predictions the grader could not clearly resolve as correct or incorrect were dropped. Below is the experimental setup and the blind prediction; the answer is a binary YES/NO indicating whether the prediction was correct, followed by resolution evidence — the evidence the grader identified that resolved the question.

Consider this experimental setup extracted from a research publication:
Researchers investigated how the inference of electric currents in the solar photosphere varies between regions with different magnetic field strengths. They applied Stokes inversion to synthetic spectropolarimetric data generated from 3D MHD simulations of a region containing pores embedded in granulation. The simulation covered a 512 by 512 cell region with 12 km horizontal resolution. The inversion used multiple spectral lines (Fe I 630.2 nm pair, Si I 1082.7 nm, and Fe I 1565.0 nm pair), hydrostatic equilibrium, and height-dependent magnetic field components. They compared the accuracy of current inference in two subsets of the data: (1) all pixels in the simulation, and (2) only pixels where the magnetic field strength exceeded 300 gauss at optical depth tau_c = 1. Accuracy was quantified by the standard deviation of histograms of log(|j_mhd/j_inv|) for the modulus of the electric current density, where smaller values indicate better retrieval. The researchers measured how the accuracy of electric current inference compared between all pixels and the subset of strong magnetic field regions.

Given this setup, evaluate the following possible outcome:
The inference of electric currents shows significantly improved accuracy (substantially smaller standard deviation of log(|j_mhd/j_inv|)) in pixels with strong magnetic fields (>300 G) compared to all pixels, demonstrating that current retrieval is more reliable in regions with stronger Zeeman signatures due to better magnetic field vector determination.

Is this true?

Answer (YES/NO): YES